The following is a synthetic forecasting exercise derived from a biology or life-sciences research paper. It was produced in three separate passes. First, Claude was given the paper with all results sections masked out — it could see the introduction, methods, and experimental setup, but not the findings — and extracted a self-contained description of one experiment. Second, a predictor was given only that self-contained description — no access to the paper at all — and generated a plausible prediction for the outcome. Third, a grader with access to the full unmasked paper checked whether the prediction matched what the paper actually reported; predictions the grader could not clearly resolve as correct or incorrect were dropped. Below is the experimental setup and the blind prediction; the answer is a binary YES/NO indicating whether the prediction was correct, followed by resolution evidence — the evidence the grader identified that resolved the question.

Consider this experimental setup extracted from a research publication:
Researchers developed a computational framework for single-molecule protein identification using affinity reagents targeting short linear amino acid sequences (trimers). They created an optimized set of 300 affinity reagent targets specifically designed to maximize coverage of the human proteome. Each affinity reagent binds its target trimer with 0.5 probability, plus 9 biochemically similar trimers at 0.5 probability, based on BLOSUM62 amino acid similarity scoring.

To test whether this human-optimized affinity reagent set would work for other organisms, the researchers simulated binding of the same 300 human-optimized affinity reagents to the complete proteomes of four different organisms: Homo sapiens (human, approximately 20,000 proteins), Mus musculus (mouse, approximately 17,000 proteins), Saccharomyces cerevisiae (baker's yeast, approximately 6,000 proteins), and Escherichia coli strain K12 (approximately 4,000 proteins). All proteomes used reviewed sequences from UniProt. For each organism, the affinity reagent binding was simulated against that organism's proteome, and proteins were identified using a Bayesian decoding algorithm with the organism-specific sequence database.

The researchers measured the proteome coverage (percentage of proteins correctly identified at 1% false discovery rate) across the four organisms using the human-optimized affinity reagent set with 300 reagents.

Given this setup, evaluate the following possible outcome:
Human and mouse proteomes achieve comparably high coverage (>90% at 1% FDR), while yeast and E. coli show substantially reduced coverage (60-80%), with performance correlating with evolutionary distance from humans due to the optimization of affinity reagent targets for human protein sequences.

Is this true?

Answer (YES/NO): NO